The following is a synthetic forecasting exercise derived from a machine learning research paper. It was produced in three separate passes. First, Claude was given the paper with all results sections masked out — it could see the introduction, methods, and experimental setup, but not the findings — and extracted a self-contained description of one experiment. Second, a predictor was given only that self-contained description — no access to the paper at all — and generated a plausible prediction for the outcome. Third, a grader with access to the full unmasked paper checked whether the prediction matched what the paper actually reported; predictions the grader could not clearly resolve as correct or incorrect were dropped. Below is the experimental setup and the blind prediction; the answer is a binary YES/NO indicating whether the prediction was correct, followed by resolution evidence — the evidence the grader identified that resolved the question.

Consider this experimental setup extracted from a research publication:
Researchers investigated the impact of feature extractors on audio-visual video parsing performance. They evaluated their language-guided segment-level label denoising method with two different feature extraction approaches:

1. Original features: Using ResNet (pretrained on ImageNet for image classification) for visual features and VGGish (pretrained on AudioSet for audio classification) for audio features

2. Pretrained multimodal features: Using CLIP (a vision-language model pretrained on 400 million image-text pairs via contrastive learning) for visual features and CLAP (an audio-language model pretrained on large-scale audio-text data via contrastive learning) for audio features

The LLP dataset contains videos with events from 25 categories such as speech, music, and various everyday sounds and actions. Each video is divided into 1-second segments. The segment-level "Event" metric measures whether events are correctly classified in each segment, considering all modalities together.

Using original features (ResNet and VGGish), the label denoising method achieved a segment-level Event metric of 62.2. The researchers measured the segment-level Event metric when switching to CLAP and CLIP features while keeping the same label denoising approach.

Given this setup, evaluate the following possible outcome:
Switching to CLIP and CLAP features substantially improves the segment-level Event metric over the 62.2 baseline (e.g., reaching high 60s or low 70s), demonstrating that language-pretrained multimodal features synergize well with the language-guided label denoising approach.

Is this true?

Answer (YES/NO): YES